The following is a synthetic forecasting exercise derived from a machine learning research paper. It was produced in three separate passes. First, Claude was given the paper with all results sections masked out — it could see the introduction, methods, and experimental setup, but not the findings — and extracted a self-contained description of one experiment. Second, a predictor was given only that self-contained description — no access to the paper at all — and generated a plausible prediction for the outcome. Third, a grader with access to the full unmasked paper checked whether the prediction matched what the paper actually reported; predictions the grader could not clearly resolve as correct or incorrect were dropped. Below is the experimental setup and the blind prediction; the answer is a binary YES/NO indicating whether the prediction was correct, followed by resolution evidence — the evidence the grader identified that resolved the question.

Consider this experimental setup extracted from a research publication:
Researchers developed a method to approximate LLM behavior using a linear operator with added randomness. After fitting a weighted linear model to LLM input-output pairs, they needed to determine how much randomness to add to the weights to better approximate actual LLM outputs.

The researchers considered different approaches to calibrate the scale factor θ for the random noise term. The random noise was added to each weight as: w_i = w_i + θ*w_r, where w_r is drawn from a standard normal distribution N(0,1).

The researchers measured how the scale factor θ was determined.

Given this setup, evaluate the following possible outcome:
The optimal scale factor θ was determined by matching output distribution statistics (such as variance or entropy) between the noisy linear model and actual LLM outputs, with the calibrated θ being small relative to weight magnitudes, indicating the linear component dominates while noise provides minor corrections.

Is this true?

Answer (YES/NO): NO